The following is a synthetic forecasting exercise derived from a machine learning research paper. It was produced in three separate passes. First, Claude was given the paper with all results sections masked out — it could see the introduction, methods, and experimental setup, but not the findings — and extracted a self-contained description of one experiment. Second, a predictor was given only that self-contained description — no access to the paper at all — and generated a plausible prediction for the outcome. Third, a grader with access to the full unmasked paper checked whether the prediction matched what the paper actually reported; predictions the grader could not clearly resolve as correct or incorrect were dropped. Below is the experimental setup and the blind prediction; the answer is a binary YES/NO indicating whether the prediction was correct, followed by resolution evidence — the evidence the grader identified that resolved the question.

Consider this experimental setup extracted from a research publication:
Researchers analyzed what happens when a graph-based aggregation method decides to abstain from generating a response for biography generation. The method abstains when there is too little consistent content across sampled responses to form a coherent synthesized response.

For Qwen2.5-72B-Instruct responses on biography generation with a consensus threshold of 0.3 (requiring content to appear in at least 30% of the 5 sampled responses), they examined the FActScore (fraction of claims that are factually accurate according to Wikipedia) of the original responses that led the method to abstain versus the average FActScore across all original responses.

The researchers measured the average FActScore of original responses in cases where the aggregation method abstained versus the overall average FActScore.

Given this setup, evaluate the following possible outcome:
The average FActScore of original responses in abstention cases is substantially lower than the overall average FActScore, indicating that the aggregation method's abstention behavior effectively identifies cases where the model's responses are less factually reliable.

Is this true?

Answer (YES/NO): YES